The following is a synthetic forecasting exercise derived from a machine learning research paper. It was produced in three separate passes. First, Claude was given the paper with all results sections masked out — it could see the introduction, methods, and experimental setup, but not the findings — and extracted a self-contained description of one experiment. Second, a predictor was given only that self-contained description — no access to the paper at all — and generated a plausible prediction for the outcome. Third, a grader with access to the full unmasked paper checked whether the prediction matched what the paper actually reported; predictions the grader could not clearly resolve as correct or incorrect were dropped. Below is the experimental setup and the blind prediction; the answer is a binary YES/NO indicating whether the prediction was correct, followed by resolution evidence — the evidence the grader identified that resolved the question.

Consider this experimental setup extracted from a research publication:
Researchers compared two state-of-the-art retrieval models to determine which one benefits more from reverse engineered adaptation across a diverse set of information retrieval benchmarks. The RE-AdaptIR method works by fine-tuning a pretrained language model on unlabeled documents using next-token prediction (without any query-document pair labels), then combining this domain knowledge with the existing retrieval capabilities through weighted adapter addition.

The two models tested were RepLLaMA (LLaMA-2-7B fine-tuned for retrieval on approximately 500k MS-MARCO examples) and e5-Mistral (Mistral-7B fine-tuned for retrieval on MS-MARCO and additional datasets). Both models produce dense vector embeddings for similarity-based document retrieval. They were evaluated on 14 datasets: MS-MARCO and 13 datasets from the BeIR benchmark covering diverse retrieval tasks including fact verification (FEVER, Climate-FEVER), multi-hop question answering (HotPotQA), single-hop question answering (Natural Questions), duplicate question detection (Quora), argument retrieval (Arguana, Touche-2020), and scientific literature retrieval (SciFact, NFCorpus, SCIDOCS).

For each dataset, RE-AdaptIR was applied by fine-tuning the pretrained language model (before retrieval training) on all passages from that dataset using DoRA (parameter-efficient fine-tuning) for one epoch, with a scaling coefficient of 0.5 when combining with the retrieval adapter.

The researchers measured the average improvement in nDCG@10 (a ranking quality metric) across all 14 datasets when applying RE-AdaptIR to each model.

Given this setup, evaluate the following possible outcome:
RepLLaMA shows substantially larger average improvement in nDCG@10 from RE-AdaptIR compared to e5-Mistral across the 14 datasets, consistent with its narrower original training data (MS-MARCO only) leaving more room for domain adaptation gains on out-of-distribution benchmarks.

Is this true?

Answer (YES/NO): NO